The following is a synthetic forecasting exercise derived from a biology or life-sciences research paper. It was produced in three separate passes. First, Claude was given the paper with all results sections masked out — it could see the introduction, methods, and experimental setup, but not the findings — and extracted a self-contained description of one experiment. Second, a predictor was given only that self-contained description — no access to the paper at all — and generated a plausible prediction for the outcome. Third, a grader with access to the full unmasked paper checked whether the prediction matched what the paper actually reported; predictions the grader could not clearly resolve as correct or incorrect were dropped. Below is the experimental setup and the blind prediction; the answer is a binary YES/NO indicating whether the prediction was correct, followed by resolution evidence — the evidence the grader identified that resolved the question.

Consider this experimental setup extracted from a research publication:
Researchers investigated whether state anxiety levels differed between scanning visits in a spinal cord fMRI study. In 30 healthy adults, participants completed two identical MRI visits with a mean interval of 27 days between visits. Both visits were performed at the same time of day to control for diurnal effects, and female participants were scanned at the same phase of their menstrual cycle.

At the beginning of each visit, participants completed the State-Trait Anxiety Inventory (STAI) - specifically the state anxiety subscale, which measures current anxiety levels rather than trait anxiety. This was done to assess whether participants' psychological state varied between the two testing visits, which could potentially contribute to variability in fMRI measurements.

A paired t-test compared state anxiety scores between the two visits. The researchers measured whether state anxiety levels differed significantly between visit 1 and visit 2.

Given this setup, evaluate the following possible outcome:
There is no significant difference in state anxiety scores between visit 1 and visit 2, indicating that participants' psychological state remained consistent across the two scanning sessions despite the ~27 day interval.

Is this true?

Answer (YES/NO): YES